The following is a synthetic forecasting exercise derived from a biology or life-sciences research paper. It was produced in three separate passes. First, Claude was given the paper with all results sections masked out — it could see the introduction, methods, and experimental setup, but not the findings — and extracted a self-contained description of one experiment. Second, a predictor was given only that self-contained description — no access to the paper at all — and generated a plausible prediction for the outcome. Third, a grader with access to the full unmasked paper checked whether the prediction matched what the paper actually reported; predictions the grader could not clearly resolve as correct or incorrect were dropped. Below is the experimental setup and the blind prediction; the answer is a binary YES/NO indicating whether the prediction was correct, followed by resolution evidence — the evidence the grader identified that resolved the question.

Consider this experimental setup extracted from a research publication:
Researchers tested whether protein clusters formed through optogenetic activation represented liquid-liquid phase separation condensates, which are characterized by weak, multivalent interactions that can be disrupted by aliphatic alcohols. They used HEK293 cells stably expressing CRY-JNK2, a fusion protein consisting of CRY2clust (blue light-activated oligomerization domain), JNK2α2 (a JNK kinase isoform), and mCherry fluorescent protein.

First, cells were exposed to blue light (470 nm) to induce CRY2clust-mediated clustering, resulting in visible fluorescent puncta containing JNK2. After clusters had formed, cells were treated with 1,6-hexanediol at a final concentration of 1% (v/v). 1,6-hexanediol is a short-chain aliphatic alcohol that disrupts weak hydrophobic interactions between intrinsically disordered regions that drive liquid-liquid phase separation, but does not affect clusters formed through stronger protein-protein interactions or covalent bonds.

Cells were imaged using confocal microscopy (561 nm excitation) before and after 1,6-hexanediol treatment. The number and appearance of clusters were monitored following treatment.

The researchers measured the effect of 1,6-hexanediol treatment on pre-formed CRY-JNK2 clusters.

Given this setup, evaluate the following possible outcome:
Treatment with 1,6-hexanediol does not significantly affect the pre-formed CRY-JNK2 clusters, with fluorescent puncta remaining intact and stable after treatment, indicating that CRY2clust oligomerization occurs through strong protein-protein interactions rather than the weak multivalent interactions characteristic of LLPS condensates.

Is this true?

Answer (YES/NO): NO